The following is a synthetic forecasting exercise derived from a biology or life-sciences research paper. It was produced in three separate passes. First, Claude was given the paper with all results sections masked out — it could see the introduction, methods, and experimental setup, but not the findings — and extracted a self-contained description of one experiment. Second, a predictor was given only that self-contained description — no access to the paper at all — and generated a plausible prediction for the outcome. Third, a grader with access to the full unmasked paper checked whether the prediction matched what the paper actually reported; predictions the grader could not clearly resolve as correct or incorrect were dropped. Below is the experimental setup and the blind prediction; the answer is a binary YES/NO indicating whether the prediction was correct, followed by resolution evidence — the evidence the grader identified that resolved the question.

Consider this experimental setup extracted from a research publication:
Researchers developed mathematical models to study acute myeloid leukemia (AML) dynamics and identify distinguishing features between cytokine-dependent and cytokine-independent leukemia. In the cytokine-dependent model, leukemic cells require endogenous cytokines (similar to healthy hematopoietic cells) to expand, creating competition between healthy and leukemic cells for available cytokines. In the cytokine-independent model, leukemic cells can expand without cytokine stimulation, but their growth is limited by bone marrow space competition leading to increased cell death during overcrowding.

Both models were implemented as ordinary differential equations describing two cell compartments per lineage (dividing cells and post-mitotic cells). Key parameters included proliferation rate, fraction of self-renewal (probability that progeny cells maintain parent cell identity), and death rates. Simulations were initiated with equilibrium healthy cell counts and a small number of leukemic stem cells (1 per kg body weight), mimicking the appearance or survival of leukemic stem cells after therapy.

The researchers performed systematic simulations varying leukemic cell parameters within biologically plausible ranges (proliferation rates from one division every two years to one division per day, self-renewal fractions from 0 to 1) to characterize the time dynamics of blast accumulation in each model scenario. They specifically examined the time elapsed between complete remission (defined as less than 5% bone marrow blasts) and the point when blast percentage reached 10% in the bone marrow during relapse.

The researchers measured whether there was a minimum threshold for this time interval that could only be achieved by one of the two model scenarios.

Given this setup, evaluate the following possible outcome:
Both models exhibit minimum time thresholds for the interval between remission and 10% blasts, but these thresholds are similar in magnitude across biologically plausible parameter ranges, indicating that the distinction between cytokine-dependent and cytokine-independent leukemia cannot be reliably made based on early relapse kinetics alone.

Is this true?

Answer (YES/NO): NO